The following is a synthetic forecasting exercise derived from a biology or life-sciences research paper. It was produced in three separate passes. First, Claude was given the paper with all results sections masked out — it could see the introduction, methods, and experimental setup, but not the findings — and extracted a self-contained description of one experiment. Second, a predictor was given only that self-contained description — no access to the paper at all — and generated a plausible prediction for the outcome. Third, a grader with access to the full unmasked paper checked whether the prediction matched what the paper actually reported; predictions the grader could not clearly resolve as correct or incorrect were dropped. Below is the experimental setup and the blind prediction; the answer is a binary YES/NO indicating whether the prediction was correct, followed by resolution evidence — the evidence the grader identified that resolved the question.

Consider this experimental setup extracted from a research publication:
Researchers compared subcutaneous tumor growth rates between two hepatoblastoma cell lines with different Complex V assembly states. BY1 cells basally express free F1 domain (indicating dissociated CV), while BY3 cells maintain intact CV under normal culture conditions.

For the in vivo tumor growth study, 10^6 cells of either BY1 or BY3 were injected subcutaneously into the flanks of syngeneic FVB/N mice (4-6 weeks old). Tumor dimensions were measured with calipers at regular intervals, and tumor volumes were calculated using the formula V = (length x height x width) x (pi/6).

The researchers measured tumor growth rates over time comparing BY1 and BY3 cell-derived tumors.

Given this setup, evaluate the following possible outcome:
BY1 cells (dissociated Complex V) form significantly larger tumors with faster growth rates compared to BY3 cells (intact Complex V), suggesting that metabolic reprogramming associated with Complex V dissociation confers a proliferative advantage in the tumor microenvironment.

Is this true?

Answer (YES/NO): YES